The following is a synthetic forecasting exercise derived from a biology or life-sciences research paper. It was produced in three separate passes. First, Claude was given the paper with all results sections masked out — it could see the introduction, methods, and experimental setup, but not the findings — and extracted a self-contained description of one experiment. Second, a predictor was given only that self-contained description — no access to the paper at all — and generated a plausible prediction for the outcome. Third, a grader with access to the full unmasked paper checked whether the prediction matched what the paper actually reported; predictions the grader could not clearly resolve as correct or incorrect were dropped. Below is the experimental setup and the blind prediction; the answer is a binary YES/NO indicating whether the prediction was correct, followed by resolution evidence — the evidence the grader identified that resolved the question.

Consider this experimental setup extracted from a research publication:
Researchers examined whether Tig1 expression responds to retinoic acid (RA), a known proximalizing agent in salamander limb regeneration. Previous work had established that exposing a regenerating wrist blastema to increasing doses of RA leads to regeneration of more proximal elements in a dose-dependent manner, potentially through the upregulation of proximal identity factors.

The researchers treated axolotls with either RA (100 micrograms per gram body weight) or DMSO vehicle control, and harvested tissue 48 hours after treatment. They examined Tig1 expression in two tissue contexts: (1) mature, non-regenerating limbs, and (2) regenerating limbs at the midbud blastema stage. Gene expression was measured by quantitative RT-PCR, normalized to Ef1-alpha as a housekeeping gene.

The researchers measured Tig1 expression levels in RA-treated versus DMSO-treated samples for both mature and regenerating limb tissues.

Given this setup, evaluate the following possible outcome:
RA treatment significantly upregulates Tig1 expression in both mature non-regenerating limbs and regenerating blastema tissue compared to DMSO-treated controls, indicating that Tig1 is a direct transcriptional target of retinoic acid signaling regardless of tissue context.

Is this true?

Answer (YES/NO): YES